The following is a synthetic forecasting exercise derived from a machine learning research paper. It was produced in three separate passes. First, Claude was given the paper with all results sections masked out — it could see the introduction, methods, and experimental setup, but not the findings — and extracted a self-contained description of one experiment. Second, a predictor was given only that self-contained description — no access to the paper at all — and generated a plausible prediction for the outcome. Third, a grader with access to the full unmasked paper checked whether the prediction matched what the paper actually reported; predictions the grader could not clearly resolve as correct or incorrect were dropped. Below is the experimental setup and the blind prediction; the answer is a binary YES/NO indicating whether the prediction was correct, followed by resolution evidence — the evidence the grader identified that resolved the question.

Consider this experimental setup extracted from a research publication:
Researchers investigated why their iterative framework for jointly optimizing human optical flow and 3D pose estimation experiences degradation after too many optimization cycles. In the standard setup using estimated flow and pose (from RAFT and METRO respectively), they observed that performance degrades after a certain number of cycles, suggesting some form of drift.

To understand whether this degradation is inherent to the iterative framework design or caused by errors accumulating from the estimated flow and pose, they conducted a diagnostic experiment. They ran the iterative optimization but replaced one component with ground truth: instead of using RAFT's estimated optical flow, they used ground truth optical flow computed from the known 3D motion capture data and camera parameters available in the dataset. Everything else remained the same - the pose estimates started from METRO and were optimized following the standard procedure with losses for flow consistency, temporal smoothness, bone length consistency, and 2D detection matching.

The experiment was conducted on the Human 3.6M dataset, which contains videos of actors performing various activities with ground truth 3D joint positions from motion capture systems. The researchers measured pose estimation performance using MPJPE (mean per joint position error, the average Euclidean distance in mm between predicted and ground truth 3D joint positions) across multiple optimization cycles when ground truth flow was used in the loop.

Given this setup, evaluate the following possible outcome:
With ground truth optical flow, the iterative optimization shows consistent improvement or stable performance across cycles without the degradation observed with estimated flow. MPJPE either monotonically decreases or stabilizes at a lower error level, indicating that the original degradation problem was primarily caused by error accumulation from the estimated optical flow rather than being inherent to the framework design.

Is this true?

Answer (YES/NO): YES